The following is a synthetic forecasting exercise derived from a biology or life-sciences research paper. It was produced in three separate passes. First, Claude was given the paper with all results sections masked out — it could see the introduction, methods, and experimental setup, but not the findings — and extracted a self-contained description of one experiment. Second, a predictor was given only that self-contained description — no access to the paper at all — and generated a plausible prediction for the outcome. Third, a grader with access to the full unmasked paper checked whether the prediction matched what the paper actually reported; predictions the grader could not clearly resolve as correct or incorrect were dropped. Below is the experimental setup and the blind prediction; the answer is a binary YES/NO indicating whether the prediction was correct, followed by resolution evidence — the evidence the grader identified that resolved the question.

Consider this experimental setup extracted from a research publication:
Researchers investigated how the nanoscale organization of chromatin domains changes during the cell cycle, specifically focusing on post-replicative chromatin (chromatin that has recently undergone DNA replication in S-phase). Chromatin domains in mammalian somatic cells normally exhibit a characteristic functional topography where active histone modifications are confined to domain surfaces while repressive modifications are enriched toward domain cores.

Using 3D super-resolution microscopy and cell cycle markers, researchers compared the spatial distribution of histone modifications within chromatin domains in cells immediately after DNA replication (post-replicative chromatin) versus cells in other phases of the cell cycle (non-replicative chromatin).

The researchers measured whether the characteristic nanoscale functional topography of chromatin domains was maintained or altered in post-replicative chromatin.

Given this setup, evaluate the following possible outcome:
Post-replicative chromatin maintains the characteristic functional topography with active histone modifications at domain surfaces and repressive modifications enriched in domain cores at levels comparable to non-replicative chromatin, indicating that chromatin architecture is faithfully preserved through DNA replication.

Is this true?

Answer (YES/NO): NO